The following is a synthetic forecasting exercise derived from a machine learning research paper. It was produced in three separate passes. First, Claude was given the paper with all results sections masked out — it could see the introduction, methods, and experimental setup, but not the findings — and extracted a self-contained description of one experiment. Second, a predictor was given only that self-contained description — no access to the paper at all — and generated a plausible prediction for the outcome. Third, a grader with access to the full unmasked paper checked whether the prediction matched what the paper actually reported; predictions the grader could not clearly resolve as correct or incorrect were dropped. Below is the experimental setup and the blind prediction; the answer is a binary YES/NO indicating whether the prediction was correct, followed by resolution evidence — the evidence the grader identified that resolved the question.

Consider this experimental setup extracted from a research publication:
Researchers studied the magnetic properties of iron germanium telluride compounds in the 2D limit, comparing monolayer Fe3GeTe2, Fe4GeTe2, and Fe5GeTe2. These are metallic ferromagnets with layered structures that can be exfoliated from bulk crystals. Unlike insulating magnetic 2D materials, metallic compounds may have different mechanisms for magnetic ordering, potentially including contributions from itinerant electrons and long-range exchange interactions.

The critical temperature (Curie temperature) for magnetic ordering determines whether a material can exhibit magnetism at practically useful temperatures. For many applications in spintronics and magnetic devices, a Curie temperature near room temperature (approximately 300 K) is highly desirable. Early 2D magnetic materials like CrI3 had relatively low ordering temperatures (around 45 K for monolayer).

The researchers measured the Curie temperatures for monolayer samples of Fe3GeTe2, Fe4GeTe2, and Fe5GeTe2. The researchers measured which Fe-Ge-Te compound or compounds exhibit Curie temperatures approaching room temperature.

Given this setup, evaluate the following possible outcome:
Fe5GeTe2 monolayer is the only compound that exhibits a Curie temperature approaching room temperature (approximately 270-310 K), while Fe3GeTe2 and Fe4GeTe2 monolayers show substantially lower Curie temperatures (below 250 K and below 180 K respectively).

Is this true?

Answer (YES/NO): NO